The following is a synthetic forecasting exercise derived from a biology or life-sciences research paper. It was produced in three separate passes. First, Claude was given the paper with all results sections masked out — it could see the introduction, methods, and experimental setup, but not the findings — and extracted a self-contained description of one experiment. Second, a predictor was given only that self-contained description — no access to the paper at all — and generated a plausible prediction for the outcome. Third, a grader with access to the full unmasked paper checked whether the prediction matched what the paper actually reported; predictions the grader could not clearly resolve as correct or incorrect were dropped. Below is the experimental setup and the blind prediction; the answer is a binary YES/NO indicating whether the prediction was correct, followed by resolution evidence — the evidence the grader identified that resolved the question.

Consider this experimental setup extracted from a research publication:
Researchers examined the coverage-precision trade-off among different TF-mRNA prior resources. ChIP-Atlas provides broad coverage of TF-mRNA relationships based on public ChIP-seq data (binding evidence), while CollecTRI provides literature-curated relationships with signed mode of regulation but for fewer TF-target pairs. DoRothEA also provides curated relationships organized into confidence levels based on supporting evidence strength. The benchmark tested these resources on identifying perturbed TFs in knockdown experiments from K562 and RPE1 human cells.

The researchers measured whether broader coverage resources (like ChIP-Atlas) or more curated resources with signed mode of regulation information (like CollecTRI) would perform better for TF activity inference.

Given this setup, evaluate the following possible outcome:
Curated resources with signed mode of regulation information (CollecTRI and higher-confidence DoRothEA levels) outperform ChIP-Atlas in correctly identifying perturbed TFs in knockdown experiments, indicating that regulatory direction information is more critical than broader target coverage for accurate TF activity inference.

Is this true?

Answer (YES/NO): YES